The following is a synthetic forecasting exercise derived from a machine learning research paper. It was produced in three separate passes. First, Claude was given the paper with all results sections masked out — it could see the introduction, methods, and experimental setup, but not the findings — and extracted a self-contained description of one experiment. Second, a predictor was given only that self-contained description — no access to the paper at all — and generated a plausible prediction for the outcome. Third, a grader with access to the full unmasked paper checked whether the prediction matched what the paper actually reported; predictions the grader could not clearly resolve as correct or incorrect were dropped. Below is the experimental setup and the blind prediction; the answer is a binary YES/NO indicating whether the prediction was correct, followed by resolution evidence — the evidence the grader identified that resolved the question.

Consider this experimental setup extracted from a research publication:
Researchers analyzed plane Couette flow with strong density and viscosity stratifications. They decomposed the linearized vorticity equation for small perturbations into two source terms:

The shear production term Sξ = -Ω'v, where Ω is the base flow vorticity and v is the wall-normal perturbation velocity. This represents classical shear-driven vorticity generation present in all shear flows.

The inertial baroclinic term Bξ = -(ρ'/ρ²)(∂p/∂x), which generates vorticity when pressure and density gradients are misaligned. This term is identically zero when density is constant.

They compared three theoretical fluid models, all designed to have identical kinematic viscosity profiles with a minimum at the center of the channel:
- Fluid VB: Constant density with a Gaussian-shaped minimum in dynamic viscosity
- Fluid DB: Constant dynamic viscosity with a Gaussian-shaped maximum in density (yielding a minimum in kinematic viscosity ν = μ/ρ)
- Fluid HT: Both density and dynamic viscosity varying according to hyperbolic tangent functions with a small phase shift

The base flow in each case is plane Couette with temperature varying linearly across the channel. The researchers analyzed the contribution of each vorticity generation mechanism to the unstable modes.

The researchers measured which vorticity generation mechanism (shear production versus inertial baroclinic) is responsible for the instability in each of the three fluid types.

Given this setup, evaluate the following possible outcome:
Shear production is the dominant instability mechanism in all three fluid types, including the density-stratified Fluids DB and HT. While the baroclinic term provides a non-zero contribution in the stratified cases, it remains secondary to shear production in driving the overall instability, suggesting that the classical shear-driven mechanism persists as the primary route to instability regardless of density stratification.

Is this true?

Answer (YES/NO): NO